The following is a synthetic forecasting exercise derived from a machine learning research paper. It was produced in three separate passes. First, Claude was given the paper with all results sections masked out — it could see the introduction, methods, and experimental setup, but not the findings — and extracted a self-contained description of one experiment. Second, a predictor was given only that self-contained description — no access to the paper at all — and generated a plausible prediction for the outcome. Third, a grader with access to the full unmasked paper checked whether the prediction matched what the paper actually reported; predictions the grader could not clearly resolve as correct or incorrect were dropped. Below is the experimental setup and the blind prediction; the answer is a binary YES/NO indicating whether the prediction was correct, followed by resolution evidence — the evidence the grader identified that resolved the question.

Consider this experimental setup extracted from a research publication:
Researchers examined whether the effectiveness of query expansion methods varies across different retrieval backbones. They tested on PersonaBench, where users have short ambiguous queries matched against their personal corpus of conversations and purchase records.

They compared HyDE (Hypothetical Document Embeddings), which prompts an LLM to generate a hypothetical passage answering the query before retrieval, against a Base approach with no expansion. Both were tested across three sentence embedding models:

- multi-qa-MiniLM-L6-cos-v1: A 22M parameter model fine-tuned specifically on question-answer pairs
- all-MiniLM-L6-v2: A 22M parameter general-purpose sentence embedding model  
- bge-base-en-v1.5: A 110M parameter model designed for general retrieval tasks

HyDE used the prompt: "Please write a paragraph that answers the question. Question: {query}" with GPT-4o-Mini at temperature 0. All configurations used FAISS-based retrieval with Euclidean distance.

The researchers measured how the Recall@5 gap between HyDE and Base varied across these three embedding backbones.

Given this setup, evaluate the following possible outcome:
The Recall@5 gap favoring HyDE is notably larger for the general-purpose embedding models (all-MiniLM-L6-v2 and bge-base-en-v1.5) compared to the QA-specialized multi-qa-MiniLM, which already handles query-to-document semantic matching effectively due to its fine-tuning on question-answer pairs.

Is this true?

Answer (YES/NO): NO